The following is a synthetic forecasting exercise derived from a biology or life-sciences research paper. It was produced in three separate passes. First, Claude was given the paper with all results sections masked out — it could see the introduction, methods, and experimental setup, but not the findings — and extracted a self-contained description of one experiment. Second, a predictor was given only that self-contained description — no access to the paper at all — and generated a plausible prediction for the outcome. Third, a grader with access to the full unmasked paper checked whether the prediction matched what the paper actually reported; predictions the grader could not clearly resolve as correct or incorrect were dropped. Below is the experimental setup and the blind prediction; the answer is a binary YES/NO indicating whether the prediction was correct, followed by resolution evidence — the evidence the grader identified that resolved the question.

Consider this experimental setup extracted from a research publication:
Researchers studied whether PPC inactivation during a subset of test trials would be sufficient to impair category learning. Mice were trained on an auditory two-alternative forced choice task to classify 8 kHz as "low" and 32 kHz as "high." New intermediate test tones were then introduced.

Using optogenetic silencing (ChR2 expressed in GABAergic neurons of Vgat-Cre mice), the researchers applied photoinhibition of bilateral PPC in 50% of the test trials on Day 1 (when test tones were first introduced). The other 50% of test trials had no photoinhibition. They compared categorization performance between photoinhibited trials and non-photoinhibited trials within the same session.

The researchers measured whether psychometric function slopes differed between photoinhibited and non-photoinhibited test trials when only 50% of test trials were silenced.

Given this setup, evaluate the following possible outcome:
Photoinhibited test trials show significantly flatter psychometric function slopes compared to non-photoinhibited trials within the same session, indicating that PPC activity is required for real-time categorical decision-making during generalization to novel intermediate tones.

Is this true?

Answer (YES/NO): NO